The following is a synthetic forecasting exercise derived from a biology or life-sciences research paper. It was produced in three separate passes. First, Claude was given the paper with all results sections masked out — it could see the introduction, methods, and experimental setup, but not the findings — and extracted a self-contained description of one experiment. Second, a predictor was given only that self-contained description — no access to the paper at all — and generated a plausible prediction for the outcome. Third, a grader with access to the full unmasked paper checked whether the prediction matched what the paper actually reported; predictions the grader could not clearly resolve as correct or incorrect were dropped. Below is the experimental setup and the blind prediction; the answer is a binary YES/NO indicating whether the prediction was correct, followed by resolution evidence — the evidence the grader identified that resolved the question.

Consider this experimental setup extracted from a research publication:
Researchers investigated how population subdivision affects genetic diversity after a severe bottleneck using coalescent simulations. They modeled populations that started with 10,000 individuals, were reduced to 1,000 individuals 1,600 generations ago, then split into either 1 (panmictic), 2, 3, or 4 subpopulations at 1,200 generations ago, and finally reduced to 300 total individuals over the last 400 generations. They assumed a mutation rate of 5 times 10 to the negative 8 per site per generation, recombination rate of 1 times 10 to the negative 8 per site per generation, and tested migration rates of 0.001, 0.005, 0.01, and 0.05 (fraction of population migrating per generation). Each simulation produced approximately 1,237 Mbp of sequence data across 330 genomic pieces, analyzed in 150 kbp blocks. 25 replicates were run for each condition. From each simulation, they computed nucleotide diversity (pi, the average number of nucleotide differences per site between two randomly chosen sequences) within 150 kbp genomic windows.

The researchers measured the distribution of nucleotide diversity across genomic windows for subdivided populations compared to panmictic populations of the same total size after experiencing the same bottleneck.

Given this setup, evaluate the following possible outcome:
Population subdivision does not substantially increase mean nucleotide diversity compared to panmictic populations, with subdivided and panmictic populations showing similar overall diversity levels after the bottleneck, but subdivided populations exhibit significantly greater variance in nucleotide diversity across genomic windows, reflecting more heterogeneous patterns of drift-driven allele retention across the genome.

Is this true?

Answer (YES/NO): NO